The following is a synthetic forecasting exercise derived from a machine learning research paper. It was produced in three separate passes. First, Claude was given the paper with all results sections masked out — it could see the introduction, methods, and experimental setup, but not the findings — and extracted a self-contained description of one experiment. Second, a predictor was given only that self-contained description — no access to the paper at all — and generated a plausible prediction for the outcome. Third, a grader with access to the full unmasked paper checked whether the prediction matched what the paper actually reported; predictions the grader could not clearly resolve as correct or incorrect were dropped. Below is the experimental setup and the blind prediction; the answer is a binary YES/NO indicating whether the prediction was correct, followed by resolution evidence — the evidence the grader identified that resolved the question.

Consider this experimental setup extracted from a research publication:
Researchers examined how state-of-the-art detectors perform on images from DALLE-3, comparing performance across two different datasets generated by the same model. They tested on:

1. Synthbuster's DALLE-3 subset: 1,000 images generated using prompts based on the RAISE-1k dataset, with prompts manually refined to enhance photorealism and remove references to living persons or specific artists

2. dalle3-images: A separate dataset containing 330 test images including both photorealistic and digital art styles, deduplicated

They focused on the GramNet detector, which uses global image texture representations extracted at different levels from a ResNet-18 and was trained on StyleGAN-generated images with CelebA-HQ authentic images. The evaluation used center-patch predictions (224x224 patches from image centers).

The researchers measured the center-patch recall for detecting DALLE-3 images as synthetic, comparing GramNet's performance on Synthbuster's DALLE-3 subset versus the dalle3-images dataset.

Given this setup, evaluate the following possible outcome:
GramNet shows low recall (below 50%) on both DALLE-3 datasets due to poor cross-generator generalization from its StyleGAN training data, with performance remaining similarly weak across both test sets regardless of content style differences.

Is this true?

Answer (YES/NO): NO